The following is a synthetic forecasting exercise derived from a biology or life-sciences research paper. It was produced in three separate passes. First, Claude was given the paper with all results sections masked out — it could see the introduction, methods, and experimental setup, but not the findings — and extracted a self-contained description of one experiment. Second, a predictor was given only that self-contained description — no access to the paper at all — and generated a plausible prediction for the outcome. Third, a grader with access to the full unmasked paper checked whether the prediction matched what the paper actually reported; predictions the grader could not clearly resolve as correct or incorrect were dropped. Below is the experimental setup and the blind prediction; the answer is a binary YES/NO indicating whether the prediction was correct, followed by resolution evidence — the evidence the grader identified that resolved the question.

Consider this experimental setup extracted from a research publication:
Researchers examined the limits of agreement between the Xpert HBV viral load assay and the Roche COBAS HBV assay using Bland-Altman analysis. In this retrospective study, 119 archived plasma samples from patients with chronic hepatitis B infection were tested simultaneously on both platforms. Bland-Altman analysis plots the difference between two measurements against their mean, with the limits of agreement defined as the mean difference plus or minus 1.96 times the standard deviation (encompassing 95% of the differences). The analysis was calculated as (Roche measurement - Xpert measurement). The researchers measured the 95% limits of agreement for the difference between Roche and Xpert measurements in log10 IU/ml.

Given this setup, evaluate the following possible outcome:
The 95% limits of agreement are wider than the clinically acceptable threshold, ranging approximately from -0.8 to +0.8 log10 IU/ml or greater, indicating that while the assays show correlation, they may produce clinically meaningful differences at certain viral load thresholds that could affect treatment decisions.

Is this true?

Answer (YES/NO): NO